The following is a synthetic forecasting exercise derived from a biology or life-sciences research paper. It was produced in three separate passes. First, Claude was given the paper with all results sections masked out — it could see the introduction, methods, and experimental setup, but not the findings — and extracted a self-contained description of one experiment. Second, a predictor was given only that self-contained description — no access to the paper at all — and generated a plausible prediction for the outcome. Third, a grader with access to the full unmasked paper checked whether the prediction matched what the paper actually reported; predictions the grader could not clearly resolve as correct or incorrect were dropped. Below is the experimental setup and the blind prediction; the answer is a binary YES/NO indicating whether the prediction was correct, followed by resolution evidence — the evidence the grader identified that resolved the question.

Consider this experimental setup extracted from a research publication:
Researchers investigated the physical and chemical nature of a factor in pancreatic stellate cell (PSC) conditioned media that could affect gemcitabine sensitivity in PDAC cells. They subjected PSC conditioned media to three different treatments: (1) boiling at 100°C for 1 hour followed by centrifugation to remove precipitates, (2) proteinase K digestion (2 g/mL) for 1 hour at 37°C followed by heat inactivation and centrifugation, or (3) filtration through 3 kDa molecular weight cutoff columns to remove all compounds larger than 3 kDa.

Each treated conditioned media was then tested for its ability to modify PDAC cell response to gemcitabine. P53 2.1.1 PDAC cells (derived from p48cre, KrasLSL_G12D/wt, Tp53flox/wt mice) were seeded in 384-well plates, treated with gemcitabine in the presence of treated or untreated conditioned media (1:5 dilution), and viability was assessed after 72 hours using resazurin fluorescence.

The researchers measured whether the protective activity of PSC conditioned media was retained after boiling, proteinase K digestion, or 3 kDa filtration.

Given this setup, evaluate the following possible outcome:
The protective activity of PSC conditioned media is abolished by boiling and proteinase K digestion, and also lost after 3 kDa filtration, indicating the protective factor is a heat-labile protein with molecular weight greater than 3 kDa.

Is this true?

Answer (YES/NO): NO